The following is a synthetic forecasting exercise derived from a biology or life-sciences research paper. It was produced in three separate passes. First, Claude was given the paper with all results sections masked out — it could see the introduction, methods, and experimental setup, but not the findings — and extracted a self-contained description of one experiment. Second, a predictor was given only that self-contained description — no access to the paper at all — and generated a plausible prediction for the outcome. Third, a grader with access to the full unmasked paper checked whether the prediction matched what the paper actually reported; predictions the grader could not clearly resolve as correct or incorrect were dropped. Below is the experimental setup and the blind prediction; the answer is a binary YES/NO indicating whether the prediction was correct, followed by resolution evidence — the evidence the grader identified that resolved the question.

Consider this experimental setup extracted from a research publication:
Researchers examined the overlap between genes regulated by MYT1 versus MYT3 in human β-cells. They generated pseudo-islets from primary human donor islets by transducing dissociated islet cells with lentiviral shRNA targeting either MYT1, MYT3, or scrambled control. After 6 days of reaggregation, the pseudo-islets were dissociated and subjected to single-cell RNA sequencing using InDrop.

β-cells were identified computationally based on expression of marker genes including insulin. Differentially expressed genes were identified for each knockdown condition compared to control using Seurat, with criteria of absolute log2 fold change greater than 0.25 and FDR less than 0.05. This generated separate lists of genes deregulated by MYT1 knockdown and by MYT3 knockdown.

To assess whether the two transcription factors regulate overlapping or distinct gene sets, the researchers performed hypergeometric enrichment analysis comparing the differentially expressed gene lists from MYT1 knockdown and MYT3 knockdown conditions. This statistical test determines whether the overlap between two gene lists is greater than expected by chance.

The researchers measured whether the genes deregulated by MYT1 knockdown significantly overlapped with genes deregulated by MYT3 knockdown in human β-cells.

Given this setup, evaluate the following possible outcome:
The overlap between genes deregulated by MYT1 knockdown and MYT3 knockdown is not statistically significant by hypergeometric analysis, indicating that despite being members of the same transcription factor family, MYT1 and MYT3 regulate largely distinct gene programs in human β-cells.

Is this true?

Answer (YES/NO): NO